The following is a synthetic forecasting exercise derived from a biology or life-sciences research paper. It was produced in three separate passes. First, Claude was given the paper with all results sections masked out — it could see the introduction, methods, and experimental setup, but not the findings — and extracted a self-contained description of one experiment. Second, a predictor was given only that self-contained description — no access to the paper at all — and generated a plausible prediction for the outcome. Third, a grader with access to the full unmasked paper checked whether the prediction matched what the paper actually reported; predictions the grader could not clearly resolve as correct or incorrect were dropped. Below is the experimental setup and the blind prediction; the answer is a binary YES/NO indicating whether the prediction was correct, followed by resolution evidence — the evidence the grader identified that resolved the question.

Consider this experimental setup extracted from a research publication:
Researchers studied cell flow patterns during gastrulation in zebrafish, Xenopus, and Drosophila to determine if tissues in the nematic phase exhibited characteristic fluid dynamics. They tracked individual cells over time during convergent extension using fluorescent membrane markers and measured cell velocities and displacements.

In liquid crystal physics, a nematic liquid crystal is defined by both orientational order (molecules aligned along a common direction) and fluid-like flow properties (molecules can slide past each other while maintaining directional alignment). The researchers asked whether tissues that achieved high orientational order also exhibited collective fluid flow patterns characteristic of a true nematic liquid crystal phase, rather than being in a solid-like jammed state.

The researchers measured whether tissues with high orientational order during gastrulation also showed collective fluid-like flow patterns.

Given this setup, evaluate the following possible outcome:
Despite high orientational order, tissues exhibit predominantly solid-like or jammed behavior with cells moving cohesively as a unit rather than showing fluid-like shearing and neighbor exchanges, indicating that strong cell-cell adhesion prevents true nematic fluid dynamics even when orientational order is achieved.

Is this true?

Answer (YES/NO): NO